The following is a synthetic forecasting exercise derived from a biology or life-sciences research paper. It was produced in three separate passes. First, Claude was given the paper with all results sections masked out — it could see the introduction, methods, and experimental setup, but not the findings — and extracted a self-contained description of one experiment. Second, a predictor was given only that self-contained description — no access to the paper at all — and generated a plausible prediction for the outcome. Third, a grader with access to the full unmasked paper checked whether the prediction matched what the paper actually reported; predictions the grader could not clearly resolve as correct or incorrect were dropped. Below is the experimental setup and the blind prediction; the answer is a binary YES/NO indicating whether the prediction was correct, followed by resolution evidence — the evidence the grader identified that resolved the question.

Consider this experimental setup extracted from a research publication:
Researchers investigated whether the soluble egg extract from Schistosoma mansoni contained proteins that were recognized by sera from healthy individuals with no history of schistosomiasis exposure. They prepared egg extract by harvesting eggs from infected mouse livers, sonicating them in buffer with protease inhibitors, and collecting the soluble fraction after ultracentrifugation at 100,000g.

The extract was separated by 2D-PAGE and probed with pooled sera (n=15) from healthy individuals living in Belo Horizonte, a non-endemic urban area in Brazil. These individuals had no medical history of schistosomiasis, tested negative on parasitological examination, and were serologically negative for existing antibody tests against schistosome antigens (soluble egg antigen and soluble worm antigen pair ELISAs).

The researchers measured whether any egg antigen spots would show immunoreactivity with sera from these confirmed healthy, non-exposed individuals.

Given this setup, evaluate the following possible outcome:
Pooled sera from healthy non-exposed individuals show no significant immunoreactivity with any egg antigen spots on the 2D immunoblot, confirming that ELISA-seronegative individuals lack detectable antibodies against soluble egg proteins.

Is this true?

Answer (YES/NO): NO